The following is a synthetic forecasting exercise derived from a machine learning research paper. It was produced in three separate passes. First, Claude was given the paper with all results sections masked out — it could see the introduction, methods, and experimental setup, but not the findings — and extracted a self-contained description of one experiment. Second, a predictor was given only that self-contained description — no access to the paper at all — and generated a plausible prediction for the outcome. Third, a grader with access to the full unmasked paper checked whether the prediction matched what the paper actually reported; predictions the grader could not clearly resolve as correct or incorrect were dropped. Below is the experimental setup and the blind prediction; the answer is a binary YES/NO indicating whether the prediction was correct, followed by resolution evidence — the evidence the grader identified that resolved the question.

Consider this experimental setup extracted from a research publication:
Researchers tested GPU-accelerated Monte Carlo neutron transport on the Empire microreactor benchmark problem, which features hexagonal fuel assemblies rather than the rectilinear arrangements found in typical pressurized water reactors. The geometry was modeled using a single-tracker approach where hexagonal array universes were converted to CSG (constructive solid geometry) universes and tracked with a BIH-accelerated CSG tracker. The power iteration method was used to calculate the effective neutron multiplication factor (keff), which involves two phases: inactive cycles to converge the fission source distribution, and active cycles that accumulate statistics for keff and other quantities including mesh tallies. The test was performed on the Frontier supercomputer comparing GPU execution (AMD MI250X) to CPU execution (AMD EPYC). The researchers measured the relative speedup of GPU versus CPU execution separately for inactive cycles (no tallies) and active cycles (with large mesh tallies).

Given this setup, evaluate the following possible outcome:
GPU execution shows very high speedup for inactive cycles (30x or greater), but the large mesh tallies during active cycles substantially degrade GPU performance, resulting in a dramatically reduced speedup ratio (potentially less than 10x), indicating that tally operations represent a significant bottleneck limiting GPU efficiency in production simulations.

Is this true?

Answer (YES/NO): NO